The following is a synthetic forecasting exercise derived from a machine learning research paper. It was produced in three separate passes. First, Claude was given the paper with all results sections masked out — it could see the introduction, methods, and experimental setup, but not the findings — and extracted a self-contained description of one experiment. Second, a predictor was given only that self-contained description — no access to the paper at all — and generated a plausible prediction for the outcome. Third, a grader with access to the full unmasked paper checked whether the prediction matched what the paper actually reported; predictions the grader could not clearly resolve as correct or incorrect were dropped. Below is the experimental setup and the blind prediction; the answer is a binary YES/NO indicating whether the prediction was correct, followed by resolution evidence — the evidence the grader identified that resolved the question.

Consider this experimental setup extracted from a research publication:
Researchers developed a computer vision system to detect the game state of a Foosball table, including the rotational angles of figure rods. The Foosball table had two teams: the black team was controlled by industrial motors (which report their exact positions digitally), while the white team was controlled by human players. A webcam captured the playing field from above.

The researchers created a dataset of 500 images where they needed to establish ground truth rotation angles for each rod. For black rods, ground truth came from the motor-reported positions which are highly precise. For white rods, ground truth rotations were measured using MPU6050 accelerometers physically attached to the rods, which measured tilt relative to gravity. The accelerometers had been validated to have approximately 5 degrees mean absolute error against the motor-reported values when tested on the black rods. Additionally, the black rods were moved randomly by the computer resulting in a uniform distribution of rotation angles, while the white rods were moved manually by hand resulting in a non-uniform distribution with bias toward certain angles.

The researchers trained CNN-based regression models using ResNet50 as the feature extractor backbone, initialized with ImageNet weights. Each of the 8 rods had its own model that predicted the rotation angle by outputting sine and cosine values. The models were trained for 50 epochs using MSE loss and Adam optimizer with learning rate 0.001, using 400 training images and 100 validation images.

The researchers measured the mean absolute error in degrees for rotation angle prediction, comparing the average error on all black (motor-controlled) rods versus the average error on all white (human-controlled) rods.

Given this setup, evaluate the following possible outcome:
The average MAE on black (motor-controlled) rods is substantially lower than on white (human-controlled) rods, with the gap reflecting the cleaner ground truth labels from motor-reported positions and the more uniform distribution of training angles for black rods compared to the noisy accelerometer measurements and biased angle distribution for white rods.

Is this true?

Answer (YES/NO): YES